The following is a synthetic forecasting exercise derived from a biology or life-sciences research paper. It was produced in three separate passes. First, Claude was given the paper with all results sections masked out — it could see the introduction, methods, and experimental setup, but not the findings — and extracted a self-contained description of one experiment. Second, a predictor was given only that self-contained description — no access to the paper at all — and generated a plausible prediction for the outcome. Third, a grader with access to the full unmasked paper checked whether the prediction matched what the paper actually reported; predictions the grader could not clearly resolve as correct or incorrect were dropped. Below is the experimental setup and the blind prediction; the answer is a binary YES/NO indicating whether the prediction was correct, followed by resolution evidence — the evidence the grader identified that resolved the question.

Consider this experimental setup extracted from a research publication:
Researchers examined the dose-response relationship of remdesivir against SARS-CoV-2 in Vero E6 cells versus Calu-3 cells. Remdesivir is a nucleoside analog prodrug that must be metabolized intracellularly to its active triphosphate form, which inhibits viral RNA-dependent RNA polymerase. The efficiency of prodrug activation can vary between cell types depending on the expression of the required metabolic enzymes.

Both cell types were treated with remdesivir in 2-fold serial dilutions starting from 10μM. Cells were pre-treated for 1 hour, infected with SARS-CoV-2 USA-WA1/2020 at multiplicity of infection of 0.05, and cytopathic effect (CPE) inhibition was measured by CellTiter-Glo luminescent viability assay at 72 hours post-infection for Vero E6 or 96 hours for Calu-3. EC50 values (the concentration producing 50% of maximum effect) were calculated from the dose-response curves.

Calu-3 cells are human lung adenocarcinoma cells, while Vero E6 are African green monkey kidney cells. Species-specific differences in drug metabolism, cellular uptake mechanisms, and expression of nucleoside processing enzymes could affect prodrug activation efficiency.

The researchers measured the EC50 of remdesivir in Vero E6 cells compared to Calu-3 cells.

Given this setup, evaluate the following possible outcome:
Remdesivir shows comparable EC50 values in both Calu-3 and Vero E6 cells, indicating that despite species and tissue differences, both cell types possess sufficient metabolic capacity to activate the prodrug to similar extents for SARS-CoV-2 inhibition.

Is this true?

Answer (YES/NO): NO